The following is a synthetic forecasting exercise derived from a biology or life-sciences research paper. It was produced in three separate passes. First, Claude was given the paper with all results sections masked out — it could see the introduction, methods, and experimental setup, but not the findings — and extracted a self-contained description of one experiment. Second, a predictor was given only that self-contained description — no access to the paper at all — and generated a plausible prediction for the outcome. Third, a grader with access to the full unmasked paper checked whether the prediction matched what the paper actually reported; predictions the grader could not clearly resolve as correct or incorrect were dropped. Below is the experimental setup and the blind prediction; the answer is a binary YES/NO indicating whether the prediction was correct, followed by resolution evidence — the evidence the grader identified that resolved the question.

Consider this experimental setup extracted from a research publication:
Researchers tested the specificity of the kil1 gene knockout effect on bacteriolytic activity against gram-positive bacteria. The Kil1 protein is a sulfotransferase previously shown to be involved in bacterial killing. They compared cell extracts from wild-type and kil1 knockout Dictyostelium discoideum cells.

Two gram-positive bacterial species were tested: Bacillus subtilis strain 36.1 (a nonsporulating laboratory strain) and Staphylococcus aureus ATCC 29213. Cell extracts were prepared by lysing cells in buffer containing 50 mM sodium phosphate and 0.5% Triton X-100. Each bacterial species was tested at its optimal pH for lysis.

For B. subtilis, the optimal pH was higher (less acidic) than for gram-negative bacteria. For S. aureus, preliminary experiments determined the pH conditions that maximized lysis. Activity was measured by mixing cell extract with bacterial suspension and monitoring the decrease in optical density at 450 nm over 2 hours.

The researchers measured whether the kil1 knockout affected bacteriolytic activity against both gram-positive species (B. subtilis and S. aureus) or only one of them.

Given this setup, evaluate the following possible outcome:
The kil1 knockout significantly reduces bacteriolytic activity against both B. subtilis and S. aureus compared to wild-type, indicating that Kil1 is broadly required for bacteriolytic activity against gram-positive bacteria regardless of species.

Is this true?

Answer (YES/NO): NO